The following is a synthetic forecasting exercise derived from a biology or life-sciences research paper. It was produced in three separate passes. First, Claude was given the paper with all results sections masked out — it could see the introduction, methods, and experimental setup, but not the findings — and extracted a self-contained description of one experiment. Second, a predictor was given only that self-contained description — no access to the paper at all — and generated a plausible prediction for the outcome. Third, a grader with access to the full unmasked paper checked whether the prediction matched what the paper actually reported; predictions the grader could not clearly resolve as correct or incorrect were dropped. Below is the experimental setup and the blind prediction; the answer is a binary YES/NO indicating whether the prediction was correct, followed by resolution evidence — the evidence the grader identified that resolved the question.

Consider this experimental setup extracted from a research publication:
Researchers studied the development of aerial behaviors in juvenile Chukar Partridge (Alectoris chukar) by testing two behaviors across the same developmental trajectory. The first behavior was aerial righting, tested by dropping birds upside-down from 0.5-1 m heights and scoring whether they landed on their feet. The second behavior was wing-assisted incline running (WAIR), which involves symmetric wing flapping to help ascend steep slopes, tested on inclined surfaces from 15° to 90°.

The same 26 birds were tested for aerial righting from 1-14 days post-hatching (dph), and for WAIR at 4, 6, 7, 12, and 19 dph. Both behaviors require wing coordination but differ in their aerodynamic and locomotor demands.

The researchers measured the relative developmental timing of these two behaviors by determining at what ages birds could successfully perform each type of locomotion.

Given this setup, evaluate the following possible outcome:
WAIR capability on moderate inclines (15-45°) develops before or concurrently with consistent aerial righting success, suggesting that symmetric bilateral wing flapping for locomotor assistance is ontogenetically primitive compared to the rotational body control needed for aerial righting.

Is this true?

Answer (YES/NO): NO